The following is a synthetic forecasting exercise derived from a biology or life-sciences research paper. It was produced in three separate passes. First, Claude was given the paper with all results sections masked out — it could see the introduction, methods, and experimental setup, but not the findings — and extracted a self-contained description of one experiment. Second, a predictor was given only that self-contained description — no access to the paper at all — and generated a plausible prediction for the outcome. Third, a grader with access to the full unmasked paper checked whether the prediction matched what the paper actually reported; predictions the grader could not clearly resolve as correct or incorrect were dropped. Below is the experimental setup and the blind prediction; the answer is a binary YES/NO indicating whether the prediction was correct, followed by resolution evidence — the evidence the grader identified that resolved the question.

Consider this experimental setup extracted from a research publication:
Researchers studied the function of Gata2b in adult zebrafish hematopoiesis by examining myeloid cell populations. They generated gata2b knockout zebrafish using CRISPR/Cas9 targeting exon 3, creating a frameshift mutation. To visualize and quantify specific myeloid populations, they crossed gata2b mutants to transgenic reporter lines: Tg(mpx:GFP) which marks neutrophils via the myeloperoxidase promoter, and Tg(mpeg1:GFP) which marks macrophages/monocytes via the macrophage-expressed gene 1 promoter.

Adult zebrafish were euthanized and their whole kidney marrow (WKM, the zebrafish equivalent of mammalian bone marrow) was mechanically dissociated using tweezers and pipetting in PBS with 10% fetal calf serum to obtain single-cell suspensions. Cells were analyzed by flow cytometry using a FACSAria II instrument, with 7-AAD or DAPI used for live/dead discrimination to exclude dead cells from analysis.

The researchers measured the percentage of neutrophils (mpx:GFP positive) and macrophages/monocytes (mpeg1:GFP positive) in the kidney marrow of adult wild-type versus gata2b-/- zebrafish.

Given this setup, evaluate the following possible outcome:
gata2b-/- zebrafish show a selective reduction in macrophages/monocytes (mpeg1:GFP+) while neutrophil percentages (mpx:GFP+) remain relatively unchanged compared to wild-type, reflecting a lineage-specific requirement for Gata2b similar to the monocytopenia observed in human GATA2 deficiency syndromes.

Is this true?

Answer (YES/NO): NO